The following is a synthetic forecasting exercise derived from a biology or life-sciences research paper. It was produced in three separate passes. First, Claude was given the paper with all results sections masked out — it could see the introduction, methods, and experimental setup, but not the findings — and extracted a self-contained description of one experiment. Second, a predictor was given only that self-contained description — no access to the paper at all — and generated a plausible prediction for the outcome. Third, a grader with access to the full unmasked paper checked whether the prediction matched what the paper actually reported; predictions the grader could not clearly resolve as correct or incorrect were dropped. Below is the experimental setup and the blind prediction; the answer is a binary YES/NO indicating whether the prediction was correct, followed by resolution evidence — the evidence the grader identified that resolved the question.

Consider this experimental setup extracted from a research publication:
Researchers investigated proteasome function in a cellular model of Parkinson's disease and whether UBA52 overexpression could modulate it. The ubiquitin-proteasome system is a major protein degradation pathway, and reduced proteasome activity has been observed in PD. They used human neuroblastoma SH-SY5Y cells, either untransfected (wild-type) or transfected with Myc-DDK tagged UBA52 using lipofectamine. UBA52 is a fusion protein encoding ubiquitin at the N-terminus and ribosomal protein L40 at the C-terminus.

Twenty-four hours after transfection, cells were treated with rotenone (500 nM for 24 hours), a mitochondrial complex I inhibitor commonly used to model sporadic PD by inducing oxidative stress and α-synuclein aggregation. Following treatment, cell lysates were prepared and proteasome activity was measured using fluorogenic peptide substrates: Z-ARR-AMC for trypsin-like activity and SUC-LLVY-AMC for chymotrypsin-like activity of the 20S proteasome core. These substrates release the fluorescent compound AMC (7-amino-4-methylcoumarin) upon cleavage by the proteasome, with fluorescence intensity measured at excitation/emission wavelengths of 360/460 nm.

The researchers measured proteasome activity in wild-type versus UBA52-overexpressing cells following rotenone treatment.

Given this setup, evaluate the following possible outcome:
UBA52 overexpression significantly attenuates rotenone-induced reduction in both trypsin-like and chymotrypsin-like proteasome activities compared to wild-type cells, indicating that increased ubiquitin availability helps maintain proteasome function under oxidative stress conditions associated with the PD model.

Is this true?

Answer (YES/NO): YES